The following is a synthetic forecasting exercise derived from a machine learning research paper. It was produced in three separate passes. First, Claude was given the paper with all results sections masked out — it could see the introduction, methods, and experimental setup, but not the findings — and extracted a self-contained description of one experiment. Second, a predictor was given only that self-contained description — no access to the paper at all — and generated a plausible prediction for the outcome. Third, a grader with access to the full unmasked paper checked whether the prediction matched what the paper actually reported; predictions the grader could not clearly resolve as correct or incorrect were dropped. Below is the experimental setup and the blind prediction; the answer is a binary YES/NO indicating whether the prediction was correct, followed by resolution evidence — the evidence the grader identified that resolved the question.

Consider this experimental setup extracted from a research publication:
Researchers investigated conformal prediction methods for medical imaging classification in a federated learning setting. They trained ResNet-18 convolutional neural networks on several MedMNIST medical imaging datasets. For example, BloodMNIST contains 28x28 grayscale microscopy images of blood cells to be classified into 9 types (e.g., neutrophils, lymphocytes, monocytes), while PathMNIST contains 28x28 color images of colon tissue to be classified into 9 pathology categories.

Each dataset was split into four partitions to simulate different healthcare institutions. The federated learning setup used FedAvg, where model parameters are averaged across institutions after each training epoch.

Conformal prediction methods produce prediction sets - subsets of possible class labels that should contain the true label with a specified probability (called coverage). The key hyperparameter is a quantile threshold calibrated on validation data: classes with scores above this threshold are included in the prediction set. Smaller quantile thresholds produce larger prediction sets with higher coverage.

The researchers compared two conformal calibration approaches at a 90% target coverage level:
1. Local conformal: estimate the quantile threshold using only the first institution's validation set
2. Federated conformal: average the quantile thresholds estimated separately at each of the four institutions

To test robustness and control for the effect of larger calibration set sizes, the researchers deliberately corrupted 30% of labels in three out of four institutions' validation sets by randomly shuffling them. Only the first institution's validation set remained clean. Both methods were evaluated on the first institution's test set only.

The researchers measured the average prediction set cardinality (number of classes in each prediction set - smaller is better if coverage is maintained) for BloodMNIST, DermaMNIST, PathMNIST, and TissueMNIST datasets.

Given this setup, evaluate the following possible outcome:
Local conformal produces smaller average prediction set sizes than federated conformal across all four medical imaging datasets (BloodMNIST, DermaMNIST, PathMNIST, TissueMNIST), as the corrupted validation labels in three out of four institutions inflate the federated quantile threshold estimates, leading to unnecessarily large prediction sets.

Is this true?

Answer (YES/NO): NO